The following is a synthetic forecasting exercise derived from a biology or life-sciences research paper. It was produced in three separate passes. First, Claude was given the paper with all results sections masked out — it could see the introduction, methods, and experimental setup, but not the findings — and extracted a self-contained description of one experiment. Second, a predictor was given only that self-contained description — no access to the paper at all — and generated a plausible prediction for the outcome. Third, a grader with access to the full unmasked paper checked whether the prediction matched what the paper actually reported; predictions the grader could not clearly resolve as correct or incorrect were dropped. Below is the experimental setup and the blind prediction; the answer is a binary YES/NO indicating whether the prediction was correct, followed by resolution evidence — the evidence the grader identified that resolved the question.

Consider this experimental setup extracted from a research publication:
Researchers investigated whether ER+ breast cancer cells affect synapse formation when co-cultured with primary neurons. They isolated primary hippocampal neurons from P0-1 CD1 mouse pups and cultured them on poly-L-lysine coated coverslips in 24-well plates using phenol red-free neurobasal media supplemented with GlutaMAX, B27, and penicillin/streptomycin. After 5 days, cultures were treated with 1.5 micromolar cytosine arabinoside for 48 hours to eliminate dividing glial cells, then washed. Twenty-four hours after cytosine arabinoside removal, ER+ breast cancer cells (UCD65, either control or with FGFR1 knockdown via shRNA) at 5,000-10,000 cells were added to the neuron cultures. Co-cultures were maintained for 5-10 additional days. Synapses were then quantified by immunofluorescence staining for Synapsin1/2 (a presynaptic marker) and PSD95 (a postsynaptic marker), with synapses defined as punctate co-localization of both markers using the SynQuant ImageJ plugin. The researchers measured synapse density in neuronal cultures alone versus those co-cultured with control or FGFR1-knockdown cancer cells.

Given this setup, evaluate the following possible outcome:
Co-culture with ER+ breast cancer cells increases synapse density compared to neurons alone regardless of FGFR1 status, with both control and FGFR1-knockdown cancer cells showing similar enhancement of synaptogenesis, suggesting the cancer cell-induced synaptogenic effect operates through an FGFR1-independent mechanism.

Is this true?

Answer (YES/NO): NO